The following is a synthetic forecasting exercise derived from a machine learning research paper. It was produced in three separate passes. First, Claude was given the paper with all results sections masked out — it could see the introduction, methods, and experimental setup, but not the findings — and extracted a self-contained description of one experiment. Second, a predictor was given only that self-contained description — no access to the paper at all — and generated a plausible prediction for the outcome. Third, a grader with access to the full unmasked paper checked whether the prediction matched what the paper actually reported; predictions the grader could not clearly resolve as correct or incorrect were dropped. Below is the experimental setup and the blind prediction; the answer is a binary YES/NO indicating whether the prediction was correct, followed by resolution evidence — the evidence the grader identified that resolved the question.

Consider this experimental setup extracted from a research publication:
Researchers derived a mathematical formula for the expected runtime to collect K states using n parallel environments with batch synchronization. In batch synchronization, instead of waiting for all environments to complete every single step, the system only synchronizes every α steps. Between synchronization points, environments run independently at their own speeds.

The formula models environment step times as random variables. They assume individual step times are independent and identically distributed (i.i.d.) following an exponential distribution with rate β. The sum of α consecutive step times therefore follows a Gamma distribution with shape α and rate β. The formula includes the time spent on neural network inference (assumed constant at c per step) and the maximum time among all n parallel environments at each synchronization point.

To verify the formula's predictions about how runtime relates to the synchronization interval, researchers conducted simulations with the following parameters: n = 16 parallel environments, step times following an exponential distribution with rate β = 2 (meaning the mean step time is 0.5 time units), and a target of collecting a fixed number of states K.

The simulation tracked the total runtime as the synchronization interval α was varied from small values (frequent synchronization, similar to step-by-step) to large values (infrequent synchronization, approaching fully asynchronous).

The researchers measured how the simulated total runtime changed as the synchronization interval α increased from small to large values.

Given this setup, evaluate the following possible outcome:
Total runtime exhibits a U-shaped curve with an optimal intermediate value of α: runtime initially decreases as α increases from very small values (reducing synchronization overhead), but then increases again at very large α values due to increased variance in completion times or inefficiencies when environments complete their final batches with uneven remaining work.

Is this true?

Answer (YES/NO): NO